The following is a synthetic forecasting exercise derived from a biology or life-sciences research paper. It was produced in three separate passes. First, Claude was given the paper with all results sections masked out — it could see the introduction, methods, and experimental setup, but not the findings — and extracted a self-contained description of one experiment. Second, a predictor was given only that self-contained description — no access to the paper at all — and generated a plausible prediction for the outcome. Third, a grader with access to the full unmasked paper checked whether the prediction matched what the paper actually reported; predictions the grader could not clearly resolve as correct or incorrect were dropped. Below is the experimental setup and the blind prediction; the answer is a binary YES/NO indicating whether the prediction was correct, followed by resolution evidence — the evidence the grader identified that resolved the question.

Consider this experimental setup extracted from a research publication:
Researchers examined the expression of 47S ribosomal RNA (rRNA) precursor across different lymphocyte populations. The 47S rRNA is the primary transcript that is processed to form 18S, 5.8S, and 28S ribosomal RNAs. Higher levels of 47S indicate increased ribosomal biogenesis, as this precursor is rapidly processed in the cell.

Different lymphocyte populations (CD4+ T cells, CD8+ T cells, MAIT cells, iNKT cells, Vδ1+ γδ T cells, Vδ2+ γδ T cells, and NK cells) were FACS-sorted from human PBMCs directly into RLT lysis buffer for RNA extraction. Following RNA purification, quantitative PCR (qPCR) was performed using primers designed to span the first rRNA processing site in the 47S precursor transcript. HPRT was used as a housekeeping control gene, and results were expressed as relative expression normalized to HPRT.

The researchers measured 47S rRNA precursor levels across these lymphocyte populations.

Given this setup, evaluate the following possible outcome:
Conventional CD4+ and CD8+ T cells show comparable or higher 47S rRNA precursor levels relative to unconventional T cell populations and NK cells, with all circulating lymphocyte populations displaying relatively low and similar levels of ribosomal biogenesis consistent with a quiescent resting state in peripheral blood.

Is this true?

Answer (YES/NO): NO